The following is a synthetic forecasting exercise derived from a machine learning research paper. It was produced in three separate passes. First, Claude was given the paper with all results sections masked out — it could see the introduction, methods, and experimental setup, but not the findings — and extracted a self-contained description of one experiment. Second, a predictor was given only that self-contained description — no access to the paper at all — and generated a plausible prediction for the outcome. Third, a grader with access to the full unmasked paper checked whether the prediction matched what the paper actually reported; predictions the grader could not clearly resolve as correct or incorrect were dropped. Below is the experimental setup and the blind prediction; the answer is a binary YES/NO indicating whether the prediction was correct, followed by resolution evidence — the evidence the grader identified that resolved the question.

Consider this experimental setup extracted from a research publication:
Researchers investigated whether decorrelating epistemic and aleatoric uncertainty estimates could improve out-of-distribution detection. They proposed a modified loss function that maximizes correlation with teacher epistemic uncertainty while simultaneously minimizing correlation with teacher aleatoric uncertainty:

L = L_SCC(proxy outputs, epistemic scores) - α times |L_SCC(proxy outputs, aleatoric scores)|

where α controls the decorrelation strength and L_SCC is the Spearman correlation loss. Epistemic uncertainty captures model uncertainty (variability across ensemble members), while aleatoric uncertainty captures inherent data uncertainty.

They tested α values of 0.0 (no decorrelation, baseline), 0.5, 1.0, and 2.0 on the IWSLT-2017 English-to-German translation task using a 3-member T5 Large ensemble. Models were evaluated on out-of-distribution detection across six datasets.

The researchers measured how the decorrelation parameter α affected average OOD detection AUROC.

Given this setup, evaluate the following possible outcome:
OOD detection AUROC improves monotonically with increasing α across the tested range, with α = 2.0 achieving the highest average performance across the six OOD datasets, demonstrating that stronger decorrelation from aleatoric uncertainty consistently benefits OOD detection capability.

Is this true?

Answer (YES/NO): NO